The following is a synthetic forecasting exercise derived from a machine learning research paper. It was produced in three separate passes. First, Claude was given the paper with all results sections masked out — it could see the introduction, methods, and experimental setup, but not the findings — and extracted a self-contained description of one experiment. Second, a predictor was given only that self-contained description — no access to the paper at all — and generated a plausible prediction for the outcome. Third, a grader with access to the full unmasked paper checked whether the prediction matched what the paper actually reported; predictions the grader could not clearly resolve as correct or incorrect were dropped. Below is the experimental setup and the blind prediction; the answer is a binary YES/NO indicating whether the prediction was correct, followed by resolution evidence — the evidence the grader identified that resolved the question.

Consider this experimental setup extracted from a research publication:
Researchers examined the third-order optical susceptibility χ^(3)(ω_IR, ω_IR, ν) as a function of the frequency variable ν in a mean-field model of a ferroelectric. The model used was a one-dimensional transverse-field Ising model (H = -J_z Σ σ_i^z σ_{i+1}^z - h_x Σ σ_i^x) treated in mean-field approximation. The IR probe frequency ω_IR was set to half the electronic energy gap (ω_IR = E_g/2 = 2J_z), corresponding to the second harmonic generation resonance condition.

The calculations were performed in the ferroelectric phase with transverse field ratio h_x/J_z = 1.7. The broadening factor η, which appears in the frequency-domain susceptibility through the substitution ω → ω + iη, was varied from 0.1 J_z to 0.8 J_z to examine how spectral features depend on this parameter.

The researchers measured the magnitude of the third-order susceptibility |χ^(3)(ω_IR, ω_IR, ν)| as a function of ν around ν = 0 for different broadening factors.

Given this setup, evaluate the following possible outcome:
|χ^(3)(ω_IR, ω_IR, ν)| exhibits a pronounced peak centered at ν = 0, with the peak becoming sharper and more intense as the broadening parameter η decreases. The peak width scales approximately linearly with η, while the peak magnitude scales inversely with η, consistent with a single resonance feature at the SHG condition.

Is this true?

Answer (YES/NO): NO